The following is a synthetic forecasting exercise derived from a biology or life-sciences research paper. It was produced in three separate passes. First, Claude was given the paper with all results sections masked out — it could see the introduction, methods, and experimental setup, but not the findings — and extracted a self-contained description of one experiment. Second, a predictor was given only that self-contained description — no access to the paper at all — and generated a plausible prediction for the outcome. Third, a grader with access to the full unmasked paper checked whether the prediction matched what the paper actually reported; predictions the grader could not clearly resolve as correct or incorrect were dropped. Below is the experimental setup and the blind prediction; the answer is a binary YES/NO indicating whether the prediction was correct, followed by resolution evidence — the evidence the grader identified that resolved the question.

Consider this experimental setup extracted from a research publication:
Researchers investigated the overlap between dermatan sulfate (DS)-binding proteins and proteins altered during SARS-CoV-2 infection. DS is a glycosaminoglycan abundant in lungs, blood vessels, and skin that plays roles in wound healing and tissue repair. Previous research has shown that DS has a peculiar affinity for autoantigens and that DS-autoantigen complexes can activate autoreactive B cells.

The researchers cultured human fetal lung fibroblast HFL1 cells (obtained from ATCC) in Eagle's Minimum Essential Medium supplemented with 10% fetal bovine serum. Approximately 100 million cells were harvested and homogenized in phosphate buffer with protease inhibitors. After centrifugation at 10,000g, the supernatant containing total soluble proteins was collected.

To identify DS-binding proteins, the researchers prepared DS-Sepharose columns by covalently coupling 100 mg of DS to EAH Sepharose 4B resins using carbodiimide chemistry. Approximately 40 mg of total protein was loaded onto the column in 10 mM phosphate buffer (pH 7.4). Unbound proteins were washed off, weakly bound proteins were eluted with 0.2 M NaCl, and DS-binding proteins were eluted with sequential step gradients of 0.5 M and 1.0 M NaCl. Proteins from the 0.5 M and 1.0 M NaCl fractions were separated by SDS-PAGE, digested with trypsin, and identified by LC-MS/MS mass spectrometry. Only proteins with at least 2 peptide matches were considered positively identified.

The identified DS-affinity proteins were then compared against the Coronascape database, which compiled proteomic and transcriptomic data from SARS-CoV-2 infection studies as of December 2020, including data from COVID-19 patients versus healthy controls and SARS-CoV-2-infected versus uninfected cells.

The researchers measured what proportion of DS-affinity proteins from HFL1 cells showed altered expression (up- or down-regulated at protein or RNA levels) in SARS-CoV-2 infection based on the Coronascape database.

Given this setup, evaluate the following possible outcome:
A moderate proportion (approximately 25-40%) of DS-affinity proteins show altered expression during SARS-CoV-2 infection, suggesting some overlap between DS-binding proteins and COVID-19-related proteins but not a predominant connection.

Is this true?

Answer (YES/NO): NO